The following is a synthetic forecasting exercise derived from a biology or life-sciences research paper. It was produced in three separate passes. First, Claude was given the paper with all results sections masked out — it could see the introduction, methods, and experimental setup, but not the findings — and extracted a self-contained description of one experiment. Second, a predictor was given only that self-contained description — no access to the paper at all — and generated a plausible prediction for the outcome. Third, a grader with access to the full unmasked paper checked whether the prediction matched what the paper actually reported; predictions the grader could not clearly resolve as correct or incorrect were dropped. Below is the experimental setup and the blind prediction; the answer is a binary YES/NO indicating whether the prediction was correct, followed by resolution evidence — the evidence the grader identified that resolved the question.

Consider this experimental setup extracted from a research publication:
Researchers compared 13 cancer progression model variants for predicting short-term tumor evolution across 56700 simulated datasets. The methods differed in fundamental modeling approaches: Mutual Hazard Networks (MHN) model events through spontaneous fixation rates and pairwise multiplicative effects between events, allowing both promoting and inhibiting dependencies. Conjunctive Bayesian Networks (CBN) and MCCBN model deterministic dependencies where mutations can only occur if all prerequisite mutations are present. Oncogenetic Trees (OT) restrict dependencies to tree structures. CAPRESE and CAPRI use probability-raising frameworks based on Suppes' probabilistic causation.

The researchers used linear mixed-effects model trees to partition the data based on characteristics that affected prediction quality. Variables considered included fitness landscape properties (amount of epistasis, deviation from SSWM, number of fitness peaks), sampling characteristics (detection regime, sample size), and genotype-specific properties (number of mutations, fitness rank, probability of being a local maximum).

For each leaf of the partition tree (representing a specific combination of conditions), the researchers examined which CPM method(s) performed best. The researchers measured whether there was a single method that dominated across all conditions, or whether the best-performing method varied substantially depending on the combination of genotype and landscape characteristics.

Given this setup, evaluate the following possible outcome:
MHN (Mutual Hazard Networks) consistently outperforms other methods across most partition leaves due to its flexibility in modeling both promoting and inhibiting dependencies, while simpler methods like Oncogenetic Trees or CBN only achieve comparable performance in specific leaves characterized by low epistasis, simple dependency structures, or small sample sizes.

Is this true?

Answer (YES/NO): NO